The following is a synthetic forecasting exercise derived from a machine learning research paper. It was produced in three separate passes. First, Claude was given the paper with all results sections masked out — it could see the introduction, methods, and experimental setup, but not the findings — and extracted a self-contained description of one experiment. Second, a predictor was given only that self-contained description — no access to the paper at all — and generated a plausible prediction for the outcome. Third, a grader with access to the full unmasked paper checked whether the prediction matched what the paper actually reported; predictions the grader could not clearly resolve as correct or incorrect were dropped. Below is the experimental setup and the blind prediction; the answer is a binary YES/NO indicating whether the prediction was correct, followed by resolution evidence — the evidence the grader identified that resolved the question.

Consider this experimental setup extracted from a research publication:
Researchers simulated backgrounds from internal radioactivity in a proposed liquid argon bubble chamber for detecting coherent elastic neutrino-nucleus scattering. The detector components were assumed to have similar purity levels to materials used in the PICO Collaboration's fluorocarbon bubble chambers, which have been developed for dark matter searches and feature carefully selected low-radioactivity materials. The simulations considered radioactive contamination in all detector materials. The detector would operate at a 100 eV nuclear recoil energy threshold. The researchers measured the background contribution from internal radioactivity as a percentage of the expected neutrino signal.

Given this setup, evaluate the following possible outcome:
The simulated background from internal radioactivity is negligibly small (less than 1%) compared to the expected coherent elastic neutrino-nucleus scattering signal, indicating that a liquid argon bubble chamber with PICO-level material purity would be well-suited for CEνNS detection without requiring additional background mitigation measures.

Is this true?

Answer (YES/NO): YES